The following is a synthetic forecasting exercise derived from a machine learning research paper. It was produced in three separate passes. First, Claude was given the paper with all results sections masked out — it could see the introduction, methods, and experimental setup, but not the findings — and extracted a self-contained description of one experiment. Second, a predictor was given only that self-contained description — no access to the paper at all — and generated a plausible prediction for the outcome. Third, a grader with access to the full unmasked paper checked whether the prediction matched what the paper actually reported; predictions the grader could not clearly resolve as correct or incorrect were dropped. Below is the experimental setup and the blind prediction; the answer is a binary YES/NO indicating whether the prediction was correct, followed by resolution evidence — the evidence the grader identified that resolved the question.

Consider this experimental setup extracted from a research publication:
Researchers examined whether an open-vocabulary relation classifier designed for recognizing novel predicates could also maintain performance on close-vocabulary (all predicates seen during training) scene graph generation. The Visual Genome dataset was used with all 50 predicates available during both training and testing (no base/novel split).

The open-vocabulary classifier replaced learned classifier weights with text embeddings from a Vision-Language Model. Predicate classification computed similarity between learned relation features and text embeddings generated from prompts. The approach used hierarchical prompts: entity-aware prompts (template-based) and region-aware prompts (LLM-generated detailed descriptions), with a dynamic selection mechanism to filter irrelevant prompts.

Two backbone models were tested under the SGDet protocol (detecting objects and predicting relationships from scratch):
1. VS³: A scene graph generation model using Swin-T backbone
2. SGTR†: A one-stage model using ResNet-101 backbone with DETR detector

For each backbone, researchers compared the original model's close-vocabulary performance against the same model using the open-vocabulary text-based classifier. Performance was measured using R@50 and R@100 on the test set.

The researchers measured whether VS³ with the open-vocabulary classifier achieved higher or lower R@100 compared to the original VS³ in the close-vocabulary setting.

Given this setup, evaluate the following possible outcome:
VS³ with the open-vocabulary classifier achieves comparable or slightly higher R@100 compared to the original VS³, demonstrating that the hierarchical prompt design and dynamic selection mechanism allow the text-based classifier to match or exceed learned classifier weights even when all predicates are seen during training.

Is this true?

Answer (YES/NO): NO